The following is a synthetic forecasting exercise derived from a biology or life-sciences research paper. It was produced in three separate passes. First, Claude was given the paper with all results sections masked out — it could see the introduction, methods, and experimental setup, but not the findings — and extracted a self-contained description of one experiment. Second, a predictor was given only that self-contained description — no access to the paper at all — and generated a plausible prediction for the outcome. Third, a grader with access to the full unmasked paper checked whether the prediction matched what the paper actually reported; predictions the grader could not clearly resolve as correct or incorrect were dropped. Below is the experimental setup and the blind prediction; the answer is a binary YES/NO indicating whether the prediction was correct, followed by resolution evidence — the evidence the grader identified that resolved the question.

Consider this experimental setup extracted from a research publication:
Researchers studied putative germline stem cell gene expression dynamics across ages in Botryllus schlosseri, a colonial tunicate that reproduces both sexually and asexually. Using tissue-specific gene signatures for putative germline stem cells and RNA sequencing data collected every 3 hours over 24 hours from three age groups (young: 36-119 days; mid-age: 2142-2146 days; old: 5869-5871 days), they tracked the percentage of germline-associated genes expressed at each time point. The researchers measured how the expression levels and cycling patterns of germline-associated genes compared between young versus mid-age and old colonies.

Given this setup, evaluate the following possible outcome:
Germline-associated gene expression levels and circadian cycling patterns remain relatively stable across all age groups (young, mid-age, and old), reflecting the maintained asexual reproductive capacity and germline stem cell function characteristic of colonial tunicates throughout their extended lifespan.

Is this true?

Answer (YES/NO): NO